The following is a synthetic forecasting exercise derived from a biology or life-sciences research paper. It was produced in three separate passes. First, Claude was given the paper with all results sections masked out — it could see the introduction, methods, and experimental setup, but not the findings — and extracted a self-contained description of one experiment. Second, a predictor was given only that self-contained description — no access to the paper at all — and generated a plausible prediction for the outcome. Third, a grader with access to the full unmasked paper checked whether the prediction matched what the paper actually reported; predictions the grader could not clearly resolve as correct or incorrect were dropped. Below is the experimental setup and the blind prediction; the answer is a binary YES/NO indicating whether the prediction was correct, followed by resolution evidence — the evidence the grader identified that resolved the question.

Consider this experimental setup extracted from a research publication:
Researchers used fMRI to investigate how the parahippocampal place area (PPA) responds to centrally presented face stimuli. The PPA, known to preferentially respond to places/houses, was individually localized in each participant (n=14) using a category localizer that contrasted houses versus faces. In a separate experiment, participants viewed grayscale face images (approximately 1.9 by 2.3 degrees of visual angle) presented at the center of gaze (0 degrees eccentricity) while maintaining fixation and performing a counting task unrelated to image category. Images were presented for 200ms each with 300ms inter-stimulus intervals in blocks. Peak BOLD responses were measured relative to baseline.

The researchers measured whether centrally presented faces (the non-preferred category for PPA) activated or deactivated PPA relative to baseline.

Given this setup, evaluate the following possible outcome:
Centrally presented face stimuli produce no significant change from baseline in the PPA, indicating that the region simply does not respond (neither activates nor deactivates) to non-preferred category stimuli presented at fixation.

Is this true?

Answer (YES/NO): NO